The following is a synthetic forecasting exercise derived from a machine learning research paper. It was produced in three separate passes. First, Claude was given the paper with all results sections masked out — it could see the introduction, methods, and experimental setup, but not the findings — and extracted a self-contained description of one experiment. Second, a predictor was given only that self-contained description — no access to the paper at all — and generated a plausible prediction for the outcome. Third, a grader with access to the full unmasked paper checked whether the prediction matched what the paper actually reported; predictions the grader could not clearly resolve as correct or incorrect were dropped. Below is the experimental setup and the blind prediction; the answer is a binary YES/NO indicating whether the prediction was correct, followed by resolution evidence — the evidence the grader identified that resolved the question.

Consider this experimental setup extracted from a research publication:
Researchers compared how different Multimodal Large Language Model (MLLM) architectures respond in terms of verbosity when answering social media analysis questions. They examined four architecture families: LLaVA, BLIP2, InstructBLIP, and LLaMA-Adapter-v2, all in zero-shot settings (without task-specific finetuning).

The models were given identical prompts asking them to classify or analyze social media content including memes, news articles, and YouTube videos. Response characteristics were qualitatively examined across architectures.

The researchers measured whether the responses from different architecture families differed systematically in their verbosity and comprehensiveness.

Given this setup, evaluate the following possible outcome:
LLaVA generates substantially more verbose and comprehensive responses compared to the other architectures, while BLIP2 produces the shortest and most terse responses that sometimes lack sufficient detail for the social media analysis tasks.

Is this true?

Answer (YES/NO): NO